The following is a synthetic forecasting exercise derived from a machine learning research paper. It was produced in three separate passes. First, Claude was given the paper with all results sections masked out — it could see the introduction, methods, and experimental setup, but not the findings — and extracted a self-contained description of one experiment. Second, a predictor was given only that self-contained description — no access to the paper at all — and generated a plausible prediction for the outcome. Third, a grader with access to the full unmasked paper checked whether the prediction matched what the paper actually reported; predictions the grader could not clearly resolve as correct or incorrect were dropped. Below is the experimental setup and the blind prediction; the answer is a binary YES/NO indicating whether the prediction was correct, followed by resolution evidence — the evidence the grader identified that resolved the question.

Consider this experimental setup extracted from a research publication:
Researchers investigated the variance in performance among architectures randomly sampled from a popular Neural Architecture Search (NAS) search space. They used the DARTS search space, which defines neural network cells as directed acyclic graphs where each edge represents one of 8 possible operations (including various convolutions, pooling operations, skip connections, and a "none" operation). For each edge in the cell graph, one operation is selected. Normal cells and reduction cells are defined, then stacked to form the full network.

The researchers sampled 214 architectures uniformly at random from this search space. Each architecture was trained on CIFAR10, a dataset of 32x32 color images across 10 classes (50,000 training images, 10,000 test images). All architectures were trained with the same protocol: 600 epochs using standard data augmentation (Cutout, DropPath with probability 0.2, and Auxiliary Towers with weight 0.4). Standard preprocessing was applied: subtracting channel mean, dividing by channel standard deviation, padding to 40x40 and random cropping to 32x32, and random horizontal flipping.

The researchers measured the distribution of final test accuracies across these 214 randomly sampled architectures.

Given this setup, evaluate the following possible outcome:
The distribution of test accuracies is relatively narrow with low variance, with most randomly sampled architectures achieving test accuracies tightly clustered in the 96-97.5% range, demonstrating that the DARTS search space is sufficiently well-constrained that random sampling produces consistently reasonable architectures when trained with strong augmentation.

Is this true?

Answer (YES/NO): YES